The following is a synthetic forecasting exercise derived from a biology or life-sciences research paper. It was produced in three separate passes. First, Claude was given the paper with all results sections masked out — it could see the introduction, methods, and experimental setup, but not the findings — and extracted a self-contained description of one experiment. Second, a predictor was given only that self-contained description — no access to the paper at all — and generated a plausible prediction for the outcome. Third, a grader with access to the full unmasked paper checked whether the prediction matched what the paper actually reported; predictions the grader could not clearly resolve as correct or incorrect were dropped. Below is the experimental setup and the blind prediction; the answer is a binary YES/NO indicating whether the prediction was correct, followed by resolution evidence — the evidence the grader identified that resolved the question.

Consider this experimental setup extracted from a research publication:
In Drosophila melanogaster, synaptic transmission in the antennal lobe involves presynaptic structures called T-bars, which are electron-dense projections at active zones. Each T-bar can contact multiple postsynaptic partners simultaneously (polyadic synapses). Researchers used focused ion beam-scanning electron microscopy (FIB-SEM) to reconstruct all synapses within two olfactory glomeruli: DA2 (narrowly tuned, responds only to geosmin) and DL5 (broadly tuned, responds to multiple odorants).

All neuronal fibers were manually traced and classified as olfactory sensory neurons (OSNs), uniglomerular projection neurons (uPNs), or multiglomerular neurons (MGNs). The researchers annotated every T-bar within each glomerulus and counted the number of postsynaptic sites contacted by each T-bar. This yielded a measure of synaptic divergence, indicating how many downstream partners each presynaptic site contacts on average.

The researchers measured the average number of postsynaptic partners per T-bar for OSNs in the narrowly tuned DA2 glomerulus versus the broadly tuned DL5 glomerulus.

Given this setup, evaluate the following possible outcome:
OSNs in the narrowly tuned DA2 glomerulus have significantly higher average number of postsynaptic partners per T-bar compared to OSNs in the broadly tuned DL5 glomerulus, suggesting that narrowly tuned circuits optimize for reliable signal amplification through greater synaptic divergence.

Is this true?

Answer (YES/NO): YES